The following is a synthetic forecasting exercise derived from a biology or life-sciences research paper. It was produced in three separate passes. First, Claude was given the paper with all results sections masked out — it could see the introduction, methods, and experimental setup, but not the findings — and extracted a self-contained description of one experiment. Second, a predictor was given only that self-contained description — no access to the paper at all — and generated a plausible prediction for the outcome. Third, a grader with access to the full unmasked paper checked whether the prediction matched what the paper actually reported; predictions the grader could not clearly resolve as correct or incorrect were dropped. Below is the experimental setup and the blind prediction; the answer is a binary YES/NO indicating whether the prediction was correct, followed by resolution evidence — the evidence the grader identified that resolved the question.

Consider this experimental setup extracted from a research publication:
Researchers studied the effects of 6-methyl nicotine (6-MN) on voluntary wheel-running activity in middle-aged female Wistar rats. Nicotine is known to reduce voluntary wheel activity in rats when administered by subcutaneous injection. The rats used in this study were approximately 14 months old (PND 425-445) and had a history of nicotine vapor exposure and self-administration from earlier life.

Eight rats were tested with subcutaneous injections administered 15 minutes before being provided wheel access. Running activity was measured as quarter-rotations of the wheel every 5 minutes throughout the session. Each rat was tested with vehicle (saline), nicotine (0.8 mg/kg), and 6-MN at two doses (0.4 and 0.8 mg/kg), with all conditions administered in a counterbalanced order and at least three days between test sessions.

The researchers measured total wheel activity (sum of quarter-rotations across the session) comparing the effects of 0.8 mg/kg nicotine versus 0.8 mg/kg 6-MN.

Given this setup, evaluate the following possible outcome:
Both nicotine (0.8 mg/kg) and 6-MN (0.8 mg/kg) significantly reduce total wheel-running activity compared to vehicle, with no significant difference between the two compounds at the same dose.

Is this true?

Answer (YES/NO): YES